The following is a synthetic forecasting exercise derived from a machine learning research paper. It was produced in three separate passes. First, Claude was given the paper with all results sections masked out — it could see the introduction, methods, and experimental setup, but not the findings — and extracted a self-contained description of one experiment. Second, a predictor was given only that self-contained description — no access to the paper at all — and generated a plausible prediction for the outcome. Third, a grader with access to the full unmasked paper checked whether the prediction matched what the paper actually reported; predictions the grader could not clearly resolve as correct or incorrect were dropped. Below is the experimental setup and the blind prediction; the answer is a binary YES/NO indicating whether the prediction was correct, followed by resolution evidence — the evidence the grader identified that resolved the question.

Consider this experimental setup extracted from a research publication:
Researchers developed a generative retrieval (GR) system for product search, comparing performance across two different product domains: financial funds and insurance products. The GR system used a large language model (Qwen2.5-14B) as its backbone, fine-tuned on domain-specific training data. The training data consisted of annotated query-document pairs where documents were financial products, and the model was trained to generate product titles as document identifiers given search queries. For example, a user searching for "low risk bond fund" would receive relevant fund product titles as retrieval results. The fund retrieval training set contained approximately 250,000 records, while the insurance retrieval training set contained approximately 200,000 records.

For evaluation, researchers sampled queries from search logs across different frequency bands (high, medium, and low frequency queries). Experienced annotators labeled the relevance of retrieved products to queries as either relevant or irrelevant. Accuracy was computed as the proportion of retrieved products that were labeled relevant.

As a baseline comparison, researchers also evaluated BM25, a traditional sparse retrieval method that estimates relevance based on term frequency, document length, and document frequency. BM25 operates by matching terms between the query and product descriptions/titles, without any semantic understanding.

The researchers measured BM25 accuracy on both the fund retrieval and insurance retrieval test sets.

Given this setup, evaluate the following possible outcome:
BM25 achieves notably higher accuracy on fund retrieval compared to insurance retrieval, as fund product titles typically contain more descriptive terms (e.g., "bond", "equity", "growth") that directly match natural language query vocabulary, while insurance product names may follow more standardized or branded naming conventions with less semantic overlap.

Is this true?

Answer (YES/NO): YES